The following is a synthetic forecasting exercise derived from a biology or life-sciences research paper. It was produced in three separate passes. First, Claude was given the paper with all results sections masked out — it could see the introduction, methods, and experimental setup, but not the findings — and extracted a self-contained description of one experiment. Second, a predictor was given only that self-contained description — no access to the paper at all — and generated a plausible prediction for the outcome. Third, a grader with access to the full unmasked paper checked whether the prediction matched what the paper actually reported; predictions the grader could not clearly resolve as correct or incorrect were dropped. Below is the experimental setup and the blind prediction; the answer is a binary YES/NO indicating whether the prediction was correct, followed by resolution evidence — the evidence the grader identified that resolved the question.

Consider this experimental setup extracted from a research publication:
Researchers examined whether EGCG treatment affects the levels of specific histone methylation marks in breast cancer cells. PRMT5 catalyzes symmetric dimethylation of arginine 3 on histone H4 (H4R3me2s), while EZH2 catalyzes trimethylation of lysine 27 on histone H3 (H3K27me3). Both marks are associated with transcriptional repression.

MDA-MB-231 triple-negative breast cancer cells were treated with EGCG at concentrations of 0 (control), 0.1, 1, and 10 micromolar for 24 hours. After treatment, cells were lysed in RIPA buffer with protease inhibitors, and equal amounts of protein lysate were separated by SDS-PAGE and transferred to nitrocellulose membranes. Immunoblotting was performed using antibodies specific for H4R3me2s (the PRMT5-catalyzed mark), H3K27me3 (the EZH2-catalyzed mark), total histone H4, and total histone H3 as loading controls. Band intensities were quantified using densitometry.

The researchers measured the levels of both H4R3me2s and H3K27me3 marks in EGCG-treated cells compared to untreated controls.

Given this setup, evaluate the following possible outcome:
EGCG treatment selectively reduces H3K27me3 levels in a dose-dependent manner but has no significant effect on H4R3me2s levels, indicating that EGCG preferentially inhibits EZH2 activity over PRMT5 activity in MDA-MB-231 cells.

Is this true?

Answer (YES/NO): NO